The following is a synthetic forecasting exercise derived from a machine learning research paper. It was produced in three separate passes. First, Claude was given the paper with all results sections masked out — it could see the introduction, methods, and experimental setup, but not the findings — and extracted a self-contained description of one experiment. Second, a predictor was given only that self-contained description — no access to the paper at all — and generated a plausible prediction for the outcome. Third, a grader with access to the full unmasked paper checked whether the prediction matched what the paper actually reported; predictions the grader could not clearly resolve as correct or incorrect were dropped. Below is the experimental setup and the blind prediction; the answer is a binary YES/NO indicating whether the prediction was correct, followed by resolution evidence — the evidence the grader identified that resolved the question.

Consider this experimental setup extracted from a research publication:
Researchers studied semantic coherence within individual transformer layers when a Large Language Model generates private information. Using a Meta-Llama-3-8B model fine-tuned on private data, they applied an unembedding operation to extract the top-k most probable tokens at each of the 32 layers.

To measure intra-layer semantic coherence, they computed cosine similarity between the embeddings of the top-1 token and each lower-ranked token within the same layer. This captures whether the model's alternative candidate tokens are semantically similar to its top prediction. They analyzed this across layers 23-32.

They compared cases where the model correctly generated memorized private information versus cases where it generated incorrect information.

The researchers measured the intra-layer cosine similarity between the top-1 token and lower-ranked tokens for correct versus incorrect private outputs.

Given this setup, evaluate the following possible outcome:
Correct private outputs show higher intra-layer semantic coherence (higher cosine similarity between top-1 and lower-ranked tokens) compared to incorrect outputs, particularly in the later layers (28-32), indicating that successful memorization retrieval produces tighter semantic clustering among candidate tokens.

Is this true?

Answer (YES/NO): YES